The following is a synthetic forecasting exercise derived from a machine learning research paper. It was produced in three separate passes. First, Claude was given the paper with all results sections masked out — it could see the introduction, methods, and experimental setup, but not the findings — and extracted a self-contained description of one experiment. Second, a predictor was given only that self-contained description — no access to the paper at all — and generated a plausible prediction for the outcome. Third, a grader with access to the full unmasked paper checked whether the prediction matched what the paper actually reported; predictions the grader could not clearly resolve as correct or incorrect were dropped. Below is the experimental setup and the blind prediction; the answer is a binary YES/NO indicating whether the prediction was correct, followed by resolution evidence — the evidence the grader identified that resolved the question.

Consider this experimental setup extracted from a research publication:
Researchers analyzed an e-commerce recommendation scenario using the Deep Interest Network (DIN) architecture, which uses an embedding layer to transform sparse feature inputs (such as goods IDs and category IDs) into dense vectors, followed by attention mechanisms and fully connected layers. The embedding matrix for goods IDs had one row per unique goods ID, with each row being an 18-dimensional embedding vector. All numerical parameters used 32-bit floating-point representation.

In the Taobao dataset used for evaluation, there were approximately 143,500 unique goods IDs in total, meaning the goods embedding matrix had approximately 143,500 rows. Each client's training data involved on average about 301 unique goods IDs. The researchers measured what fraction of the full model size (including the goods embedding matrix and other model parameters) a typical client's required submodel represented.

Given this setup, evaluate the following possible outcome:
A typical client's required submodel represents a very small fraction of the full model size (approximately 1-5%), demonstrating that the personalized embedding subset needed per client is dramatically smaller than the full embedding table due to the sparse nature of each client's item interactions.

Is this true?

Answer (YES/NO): YES